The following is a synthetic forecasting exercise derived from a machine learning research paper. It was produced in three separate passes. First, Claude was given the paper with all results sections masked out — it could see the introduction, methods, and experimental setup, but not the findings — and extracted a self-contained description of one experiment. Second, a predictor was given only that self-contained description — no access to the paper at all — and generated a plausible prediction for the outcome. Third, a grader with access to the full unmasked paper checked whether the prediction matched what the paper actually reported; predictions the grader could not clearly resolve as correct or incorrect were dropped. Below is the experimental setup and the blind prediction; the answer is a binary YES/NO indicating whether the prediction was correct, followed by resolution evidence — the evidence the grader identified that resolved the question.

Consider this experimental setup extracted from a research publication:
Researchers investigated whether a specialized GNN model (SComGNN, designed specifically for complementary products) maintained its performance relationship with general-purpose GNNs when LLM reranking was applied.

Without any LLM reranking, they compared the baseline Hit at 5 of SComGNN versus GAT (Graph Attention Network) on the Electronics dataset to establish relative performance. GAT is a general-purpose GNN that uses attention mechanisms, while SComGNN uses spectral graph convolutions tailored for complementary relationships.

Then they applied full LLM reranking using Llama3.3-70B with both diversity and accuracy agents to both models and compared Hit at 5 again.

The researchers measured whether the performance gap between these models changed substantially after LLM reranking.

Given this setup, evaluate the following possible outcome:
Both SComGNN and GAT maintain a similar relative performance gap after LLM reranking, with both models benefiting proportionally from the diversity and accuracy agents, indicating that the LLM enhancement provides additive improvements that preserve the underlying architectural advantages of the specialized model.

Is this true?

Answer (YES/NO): NO